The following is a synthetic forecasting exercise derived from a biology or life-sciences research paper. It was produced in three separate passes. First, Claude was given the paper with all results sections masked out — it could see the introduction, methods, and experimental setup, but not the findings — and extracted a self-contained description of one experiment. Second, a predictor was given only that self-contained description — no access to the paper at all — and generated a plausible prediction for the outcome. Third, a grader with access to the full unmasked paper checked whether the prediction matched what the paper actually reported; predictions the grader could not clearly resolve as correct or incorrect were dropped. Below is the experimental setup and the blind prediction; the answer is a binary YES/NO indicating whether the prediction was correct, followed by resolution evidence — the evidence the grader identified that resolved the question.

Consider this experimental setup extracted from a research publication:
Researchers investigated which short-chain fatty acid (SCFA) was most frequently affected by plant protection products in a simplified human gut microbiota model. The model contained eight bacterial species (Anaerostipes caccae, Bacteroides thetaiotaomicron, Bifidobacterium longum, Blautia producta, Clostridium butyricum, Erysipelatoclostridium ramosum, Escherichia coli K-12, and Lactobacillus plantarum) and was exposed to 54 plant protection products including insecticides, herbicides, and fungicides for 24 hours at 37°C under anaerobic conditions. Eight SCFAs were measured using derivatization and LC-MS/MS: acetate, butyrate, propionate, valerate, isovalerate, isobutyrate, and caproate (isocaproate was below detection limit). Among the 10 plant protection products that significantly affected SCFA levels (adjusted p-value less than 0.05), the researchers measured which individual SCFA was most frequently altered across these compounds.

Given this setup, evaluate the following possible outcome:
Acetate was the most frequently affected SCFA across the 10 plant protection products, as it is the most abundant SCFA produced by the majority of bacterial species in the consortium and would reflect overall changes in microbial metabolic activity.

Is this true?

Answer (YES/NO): NO